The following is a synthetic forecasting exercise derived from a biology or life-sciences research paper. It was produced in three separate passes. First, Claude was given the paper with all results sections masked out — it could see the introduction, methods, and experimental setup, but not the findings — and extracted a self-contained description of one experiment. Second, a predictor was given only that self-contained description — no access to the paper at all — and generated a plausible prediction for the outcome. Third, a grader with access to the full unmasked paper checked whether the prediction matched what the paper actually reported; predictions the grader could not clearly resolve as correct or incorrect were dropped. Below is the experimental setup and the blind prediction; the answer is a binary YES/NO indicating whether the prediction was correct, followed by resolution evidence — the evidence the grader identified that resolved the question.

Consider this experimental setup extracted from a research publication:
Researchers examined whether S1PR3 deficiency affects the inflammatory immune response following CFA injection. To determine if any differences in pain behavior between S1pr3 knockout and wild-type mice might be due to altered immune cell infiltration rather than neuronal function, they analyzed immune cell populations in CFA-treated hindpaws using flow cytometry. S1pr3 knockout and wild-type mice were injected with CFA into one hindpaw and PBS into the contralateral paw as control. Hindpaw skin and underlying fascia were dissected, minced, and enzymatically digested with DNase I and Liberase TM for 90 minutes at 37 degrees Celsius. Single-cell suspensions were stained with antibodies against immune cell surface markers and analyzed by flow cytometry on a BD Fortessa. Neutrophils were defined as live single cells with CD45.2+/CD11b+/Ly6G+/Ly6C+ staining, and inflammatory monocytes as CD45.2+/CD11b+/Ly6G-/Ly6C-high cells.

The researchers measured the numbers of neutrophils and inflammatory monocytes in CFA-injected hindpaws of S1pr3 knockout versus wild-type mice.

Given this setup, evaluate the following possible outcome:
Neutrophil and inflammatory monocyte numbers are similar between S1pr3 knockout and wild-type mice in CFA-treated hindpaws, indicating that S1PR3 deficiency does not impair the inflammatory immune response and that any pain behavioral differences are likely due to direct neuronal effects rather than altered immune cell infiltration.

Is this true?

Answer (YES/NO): YES